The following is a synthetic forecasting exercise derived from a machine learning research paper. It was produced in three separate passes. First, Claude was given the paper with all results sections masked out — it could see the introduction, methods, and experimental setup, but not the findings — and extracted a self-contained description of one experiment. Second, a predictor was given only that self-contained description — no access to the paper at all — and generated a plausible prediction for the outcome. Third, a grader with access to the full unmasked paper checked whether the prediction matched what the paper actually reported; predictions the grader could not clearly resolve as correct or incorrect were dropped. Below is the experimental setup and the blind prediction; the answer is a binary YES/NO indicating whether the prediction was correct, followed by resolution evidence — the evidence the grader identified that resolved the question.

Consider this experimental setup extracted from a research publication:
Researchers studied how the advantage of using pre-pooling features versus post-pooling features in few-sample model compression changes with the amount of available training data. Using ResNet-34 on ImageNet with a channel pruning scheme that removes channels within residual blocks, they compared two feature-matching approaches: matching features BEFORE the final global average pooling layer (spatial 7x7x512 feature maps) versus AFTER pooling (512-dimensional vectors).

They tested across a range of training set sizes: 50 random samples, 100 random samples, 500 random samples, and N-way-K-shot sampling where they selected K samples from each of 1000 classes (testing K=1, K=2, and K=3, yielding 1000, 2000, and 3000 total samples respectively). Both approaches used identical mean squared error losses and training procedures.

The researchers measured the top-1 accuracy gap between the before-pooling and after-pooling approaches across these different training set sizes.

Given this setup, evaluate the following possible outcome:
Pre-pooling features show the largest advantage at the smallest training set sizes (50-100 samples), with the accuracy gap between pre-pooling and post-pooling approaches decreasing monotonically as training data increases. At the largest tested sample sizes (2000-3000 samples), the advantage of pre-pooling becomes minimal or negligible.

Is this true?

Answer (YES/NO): NO